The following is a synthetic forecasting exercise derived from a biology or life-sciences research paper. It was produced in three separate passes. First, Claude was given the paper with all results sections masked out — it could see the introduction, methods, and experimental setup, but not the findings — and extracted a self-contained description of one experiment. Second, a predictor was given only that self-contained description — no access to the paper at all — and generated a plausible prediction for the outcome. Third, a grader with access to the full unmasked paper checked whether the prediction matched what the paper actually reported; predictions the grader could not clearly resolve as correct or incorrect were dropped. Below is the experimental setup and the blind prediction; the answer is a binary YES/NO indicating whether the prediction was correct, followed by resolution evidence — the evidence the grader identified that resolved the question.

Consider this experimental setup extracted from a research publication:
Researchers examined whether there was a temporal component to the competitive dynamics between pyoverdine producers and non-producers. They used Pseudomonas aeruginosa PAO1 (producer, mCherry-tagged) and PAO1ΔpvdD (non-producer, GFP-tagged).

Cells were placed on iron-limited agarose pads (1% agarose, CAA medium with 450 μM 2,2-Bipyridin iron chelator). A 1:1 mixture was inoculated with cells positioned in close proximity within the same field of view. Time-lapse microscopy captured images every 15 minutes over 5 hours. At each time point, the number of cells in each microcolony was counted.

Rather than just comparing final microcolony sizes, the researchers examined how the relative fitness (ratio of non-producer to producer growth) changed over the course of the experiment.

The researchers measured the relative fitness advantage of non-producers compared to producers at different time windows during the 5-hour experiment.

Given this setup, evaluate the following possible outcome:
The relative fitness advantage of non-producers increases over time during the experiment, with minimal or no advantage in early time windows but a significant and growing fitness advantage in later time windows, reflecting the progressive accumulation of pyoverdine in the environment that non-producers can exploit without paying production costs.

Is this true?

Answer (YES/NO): NO